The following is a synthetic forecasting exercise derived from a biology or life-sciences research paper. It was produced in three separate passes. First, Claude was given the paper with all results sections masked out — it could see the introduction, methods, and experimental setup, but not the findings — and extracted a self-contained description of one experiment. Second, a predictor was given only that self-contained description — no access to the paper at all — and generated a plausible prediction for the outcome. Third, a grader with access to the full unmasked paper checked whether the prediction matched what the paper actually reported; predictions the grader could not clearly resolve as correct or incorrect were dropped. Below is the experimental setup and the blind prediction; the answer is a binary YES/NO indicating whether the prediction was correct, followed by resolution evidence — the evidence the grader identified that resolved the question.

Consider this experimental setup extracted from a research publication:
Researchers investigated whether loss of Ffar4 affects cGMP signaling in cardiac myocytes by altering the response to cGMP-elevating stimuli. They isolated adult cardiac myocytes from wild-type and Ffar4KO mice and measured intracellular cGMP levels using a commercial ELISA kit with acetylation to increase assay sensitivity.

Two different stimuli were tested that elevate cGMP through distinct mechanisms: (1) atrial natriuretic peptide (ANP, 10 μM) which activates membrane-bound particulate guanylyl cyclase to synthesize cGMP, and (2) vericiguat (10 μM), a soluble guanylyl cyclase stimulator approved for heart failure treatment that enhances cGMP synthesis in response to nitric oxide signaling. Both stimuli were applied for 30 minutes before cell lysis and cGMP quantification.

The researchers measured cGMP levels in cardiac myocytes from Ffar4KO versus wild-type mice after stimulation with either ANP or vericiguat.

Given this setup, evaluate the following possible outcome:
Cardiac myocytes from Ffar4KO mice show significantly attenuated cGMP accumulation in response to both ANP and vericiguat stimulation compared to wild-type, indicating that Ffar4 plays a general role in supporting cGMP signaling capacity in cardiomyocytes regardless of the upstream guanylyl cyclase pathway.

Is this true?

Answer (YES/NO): NO